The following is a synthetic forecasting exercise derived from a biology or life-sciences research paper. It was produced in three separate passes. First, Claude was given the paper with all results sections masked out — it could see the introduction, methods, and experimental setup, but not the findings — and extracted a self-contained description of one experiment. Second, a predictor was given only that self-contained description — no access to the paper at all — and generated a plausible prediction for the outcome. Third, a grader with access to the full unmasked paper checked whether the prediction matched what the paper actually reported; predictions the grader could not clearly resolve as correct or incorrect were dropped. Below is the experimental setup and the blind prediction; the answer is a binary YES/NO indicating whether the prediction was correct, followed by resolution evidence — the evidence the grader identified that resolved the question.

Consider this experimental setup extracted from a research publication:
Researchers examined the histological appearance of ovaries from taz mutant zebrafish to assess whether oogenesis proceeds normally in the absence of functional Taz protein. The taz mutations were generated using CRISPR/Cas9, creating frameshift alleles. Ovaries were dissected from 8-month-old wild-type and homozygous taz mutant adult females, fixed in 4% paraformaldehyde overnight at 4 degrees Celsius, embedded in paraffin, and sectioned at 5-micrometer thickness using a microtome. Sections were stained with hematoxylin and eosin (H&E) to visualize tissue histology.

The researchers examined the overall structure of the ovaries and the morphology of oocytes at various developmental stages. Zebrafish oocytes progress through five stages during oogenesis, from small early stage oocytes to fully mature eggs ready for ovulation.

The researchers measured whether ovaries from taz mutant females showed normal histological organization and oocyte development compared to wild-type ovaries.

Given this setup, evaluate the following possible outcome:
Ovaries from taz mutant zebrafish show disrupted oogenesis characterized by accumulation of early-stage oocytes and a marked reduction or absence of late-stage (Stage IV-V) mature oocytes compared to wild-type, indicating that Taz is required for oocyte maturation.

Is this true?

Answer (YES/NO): NO